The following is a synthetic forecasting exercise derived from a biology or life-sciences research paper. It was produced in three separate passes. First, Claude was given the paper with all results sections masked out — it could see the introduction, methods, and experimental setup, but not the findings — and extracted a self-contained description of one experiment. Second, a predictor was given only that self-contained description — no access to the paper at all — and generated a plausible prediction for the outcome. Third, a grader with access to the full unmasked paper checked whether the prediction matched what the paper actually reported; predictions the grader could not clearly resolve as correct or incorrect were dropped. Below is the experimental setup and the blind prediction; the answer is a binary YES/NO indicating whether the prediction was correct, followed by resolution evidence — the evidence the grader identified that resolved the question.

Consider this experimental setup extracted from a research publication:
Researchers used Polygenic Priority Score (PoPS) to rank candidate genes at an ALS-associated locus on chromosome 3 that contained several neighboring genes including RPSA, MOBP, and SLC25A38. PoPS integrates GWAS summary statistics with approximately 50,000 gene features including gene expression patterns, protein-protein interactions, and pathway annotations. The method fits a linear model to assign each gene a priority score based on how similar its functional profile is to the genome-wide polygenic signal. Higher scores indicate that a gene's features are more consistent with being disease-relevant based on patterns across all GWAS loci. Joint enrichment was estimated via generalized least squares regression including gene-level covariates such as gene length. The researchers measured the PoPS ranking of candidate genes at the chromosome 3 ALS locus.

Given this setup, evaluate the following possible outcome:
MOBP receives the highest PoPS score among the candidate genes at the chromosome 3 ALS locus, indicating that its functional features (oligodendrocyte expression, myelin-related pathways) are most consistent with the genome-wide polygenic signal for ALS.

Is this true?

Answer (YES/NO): NO